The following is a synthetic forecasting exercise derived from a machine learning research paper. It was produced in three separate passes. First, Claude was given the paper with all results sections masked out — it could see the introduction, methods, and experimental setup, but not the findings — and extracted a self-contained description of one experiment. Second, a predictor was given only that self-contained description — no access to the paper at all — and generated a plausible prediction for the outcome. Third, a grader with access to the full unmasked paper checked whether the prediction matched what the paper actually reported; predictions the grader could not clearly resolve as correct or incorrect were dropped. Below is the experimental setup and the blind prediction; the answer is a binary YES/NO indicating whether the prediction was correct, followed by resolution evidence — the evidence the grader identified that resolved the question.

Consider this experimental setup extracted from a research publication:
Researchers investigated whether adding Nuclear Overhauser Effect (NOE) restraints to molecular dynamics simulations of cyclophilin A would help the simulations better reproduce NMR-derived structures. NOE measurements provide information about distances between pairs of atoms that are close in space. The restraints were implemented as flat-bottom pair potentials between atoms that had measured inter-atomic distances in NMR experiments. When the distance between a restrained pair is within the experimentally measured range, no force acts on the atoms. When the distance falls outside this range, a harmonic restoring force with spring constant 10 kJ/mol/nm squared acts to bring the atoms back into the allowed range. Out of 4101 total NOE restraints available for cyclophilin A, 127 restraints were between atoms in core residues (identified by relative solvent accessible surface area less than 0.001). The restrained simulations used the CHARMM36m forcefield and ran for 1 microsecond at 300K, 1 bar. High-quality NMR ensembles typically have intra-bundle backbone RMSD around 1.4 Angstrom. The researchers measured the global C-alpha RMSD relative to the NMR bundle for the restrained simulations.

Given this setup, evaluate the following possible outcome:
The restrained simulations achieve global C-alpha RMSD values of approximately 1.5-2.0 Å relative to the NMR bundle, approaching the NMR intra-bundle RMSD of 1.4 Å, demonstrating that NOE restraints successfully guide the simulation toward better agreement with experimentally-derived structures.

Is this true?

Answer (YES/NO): YES